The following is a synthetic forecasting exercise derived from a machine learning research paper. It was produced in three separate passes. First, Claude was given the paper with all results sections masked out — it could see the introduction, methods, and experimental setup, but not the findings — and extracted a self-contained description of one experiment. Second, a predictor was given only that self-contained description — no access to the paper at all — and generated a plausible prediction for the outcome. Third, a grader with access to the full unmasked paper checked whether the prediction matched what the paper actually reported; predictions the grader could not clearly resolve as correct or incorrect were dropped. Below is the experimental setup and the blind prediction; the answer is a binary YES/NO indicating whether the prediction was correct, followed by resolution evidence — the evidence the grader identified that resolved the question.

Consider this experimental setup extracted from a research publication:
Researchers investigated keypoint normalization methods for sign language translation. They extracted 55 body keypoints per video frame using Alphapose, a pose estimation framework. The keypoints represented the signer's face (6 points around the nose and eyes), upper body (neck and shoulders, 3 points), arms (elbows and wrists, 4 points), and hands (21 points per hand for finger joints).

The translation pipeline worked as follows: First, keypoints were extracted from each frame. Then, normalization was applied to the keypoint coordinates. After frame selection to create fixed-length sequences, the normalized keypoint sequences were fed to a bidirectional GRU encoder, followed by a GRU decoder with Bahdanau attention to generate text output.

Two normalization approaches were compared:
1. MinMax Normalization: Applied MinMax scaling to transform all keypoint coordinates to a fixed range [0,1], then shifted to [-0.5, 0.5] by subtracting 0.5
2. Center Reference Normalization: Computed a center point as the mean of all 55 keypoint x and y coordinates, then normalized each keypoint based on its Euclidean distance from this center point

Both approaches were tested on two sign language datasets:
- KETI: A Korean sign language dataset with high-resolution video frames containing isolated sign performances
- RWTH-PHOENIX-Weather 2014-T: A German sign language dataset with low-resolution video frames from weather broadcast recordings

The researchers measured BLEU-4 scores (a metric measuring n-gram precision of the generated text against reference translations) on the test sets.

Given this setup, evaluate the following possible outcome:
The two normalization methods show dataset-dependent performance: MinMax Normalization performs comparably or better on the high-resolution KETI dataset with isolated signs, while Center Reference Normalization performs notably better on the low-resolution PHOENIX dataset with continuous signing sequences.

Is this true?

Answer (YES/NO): NO